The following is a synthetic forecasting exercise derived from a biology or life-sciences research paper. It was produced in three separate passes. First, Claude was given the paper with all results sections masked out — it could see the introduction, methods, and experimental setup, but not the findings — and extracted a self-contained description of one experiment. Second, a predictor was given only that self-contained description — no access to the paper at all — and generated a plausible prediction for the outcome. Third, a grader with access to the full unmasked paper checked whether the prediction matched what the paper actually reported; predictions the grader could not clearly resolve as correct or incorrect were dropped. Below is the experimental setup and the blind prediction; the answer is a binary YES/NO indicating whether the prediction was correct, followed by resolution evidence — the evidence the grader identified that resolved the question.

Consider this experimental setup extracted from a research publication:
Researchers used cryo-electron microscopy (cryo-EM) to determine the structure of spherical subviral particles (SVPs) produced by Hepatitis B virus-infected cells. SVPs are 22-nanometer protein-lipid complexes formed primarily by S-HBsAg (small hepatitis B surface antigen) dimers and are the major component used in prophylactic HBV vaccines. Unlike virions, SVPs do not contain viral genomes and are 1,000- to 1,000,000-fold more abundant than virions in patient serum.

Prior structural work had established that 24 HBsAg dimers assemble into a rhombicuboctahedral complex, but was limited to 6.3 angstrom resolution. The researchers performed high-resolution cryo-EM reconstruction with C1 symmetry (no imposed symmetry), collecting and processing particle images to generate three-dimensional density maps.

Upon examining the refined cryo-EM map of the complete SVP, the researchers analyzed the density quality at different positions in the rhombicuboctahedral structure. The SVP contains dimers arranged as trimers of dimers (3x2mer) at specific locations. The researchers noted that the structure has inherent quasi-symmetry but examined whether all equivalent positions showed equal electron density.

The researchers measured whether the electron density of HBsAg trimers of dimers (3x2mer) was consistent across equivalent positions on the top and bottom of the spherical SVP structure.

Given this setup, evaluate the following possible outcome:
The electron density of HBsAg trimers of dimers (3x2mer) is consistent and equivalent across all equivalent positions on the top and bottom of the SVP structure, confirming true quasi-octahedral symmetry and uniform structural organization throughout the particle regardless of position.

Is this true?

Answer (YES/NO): NO